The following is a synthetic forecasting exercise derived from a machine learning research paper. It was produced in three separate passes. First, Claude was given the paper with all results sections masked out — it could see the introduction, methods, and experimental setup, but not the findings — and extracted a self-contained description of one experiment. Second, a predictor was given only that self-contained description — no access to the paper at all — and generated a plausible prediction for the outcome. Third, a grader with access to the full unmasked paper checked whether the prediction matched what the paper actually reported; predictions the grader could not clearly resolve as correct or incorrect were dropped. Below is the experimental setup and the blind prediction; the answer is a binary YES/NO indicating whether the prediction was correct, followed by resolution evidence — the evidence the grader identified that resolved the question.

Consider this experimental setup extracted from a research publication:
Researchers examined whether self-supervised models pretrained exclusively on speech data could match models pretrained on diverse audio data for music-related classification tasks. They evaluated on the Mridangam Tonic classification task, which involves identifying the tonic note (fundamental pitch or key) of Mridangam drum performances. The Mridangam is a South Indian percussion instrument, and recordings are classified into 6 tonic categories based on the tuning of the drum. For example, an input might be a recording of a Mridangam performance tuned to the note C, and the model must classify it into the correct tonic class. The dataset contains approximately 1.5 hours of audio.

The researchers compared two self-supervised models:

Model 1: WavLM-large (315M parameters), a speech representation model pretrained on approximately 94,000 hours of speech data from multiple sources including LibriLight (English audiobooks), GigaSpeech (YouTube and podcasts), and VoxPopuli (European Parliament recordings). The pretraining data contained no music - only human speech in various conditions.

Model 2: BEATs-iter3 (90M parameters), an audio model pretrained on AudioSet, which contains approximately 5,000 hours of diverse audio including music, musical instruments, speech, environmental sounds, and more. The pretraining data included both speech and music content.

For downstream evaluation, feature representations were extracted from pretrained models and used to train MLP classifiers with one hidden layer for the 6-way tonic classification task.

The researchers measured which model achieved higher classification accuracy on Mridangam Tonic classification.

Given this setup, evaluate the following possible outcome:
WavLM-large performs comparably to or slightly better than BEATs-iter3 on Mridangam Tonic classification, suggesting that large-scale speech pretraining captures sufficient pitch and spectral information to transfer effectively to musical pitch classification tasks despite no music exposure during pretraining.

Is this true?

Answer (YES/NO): NO